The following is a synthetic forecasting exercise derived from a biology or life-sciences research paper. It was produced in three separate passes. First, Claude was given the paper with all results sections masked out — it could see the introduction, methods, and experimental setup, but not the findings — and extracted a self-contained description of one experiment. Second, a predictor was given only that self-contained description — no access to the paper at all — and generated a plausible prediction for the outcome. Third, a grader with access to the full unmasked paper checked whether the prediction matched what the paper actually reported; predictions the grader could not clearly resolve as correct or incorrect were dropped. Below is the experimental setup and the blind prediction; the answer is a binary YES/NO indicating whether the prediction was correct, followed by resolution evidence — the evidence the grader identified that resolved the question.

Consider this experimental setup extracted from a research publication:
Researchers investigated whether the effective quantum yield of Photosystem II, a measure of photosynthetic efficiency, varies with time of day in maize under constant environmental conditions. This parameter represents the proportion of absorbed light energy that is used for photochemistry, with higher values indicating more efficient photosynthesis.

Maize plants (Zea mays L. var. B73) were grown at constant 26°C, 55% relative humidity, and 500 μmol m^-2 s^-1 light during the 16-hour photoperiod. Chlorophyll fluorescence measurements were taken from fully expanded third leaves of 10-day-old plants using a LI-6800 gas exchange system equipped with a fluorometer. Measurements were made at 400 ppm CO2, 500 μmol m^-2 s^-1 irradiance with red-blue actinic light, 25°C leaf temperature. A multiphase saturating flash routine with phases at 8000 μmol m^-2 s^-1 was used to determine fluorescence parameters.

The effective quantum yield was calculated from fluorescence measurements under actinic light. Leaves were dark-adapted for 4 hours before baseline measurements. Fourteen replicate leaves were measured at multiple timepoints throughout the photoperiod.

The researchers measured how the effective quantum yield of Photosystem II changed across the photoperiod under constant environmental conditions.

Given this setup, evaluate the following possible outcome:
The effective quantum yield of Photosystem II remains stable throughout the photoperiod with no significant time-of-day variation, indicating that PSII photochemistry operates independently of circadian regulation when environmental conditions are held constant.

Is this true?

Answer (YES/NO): NO